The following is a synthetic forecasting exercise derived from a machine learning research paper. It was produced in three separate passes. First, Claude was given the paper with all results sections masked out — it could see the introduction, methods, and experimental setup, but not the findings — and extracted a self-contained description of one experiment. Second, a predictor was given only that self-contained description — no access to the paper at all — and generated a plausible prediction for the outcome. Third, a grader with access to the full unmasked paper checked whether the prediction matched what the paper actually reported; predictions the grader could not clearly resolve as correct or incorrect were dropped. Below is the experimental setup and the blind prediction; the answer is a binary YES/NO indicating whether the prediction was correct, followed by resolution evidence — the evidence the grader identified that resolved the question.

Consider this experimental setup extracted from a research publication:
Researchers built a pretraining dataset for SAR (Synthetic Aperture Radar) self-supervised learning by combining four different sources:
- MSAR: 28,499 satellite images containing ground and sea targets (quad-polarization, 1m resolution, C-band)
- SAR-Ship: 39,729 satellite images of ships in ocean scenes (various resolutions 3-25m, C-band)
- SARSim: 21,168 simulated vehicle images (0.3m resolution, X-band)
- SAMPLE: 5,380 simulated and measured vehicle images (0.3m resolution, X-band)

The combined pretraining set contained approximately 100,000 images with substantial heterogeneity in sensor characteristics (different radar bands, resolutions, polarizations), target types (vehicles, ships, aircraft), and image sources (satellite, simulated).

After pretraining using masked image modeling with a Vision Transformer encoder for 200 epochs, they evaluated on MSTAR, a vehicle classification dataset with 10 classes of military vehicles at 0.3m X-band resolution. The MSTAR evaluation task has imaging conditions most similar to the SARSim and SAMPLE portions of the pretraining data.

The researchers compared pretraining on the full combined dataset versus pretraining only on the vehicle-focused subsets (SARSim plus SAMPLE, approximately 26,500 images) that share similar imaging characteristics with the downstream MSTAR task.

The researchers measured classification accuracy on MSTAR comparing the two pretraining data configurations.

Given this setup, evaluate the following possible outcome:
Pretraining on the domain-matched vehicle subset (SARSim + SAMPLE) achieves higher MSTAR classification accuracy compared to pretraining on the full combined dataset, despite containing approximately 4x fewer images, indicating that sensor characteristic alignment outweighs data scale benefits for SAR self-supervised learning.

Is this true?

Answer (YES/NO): NO